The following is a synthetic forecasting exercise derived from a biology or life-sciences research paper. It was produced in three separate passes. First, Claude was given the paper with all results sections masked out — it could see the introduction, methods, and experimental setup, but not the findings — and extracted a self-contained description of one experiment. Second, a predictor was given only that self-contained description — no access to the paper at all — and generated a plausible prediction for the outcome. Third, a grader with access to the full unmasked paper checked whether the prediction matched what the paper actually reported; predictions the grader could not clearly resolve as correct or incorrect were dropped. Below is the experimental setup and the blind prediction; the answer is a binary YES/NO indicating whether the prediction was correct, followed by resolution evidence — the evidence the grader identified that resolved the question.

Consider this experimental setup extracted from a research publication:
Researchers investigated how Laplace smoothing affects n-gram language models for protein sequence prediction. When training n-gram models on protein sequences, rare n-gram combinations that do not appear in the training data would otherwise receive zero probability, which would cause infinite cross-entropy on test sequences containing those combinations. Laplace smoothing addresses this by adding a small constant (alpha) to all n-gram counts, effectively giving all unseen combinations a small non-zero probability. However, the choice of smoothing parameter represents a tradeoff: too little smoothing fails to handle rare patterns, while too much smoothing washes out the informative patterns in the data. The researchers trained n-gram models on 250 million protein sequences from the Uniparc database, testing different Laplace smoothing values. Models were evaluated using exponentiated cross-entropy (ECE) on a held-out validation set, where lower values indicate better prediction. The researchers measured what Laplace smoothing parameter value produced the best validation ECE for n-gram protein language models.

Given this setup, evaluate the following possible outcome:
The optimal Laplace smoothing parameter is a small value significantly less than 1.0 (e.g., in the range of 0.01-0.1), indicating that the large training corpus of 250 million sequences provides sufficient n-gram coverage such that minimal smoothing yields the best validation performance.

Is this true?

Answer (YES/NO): YES